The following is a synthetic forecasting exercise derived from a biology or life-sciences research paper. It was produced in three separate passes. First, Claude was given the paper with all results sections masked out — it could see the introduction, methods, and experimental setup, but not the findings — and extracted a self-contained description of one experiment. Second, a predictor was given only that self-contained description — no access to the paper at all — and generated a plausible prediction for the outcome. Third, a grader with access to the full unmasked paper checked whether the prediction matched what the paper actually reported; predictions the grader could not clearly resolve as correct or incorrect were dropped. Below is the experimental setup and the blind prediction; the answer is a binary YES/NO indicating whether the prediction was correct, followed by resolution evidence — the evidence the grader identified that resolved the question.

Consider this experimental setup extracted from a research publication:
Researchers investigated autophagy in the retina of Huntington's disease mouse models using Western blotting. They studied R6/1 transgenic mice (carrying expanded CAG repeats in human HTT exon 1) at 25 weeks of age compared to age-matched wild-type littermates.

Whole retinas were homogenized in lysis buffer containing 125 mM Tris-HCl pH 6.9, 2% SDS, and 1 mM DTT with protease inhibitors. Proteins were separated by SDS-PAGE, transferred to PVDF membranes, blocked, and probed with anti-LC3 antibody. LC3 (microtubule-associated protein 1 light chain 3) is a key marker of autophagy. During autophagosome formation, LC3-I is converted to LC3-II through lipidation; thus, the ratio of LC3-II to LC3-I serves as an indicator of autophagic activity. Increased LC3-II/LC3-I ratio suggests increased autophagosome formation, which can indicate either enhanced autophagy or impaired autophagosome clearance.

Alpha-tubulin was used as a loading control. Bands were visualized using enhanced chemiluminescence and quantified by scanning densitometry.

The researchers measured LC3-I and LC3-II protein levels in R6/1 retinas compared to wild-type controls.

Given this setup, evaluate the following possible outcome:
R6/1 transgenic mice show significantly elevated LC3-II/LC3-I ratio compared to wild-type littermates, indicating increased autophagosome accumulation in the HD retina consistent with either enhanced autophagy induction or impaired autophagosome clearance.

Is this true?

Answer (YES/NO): NO